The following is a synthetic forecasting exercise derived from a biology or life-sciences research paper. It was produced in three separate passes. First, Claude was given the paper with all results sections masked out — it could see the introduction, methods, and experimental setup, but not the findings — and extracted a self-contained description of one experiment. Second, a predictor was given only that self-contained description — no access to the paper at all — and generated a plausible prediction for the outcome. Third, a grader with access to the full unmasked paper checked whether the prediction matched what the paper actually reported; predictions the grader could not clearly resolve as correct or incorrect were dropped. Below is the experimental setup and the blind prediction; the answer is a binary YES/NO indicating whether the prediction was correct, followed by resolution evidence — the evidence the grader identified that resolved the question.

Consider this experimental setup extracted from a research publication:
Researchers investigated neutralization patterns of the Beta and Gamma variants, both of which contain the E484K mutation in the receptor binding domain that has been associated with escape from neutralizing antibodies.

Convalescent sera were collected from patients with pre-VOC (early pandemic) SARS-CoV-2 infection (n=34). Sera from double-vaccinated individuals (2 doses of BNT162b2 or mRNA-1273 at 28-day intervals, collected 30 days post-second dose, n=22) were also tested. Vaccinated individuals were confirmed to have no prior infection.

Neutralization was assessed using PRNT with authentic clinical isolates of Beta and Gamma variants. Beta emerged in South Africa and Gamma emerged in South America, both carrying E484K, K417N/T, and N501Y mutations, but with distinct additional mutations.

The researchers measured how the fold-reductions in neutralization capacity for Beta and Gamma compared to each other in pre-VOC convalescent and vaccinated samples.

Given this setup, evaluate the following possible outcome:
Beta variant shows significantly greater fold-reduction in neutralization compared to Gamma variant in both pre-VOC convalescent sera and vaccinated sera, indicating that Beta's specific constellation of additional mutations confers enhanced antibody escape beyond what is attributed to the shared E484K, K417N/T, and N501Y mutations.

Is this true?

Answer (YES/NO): NO